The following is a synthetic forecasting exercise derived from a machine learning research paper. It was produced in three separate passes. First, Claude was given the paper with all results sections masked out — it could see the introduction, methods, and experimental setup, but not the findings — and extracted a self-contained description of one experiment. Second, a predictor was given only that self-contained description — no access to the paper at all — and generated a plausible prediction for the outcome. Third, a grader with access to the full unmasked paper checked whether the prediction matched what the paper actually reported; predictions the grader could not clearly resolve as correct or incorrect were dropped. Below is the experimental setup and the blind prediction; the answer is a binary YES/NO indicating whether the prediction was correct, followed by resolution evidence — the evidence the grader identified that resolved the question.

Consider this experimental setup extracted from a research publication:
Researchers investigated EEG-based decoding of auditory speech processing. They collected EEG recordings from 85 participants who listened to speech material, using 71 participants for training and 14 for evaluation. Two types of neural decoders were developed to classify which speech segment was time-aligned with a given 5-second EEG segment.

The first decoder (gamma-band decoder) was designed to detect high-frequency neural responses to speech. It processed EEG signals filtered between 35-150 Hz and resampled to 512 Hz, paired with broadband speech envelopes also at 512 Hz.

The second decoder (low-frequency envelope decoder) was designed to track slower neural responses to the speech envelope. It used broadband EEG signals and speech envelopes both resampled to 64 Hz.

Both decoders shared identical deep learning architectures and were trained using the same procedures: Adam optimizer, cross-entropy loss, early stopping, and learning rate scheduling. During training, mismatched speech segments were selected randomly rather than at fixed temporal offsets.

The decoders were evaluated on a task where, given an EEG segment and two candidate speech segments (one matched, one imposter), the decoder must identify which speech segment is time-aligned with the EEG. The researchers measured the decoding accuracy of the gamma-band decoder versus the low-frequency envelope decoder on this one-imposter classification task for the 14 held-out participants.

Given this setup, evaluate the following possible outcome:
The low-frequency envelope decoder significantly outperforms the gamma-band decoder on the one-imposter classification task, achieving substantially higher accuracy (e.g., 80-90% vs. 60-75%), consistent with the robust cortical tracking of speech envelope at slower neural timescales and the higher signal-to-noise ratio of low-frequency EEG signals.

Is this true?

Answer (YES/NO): NO